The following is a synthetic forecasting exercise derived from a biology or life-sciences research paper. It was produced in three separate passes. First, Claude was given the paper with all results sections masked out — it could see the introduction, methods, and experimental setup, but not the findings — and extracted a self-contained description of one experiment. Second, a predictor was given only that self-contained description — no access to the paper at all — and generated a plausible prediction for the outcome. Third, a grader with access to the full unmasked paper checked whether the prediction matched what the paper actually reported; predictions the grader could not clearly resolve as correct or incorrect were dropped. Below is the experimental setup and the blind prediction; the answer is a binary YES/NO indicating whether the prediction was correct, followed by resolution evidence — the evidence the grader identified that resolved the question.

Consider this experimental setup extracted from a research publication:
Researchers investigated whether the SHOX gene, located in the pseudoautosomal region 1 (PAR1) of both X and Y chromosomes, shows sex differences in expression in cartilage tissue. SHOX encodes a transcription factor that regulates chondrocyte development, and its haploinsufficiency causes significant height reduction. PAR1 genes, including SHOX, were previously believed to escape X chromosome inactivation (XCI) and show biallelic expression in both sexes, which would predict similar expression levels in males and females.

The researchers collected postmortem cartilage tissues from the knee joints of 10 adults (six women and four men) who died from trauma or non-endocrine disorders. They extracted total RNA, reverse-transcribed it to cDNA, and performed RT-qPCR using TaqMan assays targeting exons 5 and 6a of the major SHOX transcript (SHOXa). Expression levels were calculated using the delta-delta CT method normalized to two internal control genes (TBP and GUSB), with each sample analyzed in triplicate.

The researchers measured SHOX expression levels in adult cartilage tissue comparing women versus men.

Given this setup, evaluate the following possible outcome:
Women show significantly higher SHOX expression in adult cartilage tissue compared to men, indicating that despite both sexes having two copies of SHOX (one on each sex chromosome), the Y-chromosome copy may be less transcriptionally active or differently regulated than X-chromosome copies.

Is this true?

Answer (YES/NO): NO